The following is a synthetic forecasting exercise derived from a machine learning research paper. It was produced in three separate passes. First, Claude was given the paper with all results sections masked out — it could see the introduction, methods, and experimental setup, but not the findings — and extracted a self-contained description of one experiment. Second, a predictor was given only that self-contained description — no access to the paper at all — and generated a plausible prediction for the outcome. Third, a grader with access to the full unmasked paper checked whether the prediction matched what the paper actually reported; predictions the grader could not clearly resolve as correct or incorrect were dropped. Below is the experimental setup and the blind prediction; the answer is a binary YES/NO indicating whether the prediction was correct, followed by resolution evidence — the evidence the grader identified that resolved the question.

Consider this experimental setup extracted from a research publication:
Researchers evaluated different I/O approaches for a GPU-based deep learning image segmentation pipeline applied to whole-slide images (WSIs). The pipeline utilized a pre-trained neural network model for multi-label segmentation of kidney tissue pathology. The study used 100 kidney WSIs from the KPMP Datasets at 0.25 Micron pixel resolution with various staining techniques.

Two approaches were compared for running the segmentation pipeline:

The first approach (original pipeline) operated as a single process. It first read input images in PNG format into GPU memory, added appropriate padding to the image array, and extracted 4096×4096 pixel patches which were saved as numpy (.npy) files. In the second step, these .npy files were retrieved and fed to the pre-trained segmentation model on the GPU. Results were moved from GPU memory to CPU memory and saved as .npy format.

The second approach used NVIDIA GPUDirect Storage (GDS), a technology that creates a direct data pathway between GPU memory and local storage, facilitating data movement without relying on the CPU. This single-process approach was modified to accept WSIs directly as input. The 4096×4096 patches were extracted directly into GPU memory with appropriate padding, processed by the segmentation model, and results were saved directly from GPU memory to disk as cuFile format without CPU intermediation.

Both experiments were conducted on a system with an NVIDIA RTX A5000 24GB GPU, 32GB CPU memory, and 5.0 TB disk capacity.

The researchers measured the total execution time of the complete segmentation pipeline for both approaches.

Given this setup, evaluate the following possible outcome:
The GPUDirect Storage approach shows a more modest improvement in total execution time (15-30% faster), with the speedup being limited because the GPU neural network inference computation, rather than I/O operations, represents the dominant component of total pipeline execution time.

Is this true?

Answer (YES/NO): NO